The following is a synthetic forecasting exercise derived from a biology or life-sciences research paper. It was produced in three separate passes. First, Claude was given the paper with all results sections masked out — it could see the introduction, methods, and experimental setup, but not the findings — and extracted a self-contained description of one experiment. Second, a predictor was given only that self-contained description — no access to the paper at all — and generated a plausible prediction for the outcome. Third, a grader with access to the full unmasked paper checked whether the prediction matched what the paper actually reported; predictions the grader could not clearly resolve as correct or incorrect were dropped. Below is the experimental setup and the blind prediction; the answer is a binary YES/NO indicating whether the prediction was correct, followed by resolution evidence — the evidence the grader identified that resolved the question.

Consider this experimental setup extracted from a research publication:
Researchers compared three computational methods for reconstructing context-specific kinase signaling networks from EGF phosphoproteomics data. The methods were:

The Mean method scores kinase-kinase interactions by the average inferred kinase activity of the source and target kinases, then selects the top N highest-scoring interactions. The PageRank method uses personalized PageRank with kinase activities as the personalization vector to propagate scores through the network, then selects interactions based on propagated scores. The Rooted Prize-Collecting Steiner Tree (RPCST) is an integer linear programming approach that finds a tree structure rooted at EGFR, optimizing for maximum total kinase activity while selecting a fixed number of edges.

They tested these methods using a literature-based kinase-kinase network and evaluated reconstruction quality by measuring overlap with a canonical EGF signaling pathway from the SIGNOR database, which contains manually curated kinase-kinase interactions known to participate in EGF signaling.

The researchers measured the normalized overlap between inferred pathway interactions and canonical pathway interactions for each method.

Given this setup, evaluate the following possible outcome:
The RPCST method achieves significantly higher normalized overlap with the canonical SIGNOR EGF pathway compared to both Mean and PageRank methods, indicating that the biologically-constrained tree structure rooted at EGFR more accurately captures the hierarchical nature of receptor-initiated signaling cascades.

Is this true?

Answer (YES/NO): NO